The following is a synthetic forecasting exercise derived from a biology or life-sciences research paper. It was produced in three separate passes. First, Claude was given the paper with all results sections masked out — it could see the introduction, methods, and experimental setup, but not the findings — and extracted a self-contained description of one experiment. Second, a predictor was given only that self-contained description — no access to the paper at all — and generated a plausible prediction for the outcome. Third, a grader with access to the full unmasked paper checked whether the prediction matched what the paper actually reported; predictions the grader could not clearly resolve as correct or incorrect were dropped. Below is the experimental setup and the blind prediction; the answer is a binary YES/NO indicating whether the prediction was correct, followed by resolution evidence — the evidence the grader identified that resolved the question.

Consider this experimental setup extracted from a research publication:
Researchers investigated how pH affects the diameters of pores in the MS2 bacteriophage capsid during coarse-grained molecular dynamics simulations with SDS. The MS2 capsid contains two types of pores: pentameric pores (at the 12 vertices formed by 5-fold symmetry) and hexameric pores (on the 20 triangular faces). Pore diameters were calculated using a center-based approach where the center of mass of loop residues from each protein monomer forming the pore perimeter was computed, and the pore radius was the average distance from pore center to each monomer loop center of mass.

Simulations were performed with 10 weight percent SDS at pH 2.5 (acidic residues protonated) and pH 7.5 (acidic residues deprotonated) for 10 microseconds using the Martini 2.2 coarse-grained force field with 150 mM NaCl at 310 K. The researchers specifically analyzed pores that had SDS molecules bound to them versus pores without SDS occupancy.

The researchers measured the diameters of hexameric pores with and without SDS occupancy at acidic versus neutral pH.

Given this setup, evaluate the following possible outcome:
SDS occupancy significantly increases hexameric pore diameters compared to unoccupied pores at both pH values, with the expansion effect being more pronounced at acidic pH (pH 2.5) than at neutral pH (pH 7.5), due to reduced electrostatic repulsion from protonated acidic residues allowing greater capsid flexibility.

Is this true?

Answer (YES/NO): NO